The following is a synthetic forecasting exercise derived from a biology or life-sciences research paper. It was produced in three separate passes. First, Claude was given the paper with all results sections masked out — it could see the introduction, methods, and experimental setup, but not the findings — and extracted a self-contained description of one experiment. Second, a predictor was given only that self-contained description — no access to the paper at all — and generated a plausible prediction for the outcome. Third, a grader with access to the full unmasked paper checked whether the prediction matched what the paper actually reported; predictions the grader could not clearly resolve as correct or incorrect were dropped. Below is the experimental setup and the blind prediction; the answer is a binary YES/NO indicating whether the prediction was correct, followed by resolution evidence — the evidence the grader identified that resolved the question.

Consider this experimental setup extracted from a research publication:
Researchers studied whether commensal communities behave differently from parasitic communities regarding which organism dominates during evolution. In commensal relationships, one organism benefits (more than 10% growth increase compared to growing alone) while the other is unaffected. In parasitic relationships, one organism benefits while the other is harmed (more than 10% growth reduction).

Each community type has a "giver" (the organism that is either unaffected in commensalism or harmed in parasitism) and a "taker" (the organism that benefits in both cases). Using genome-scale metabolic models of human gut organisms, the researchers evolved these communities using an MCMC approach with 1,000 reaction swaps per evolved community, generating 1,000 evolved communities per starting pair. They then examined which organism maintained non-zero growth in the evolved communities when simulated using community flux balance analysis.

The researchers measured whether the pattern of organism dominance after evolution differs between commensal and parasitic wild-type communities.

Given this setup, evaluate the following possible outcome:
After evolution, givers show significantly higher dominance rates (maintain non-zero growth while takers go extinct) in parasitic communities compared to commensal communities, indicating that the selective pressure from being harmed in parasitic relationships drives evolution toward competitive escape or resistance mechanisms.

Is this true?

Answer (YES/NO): YES